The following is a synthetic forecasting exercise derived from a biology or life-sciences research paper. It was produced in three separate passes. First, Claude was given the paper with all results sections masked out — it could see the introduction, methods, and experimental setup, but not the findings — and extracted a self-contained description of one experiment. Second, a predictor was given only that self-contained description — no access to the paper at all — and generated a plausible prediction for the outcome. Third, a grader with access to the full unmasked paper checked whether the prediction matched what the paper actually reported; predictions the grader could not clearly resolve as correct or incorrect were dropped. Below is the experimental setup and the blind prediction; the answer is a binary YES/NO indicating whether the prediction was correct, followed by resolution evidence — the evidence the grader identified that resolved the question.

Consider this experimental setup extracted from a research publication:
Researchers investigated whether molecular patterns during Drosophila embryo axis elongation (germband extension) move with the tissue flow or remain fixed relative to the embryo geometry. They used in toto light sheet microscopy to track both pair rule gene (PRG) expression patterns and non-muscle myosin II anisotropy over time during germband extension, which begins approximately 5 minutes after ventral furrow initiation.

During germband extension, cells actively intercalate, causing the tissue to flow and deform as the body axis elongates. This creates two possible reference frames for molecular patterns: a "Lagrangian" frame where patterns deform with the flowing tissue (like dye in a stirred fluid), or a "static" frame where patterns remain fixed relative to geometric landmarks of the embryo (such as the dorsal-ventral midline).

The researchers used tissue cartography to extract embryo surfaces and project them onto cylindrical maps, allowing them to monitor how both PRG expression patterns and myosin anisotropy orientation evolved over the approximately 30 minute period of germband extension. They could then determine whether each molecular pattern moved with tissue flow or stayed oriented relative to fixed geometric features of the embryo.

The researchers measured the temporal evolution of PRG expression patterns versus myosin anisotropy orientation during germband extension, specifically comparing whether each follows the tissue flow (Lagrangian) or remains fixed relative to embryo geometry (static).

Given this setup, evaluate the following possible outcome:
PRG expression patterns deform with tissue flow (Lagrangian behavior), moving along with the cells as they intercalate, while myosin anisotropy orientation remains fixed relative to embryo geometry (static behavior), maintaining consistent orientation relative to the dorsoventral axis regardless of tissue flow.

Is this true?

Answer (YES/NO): YES